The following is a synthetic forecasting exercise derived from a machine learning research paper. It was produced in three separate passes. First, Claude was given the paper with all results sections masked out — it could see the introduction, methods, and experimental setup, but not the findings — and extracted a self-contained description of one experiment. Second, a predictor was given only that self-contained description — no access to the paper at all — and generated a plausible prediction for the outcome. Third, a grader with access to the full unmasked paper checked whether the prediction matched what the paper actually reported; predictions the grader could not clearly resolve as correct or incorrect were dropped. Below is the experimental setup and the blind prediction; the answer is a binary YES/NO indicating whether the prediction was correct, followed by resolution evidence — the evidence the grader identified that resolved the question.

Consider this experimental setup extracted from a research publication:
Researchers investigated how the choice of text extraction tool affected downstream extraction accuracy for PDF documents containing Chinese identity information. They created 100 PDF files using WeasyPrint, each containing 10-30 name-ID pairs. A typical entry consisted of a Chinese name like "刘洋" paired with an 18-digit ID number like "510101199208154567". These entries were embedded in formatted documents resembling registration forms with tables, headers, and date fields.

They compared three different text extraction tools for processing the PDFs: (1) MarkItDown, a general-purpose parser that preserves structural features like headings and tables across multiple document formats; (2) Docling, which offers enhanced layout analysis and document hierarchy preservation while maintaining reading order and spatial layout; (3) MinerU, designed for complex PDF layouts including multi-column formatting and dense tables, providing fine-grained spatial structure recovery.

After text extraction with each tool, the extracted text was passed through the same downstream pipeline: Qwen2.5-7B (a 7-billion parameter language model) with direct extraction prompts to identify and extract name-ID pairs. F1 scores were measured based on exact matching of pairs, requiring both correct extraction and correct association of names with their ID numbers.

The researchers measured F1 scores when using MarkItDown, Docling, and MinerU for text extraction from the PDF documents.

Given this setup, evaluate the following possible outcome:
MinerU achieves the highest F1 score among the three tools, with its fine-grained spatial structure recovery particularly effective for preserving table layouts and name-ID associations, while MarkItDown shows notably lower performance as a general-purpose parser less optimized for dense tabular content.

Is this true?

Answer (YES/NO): NO